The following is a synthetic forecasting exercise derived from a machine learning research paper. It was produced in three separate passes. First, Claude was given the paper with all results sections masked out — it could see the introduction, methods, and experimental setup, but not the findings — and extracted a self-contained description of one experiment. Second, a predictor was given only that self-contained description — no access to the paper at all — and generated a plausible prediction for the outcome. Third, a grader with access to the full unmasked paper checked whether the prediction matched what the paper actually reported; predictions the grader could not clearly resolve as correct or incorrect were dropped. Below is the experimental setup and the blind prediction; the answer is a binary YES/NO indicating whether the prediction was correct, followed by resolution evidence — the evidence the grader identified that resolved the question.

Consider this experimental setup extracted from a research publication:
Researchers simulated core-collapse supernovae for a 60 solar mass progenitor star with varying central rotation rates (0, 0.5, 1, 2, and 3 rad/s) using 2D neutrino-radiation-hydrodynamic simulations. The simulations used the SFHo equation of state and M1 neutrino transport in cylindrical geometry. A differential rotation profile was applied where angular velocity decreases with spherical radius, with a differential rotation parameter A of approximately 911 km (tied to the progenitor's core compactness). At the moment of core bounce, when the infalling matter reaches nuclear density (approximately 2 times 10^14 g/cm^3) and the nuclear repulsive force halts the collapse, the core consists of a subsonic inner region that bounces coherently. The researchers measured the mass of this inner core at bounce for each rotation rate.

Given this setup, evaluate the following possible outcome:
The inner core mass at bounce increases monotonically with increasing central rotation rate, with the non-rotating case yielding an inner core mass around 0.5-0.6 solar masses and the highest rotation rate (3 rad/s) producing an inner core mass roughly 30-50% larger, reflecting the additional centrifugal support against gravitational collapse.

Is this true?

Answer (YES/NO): NO